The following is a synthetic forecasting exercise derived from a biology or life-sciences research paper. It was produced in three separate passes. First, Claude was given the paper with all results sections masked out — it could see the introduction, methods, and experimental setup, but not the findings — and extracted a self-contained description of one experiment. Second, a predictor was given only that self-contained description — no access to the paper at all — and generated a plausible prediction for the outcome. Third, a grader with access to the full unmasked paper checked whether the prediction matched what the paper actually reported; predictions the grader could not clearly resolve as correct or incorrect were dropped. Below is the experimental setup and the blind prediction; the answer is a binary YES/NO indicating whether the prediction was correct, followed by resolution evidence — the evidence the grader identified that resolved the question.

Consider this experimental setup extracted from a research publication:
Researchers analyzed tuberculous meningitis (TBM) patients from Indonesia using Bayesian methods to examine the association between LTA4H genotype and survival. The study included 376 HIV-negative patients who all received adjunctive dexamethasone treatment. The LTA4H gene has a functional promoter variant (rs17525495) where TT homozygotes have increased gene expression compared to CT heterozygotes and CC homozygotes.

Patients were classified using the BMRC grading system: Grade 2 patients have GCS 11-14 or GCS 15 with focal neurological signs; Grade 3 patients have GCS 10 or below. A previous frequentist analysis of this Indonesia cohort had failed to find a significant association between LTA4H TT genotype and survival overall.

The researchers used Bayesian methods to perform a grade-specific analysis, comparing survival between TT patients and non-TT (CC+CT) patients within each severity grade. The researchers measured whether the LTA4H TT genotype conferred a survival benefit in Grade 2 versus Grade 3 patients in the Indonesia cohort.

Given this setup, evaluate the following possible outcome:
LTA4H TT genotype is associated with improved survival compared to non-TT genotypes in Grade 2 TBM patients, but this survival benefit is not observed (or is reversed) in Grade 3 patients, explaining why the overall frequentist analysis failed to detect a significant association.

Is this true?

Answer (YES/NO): YES